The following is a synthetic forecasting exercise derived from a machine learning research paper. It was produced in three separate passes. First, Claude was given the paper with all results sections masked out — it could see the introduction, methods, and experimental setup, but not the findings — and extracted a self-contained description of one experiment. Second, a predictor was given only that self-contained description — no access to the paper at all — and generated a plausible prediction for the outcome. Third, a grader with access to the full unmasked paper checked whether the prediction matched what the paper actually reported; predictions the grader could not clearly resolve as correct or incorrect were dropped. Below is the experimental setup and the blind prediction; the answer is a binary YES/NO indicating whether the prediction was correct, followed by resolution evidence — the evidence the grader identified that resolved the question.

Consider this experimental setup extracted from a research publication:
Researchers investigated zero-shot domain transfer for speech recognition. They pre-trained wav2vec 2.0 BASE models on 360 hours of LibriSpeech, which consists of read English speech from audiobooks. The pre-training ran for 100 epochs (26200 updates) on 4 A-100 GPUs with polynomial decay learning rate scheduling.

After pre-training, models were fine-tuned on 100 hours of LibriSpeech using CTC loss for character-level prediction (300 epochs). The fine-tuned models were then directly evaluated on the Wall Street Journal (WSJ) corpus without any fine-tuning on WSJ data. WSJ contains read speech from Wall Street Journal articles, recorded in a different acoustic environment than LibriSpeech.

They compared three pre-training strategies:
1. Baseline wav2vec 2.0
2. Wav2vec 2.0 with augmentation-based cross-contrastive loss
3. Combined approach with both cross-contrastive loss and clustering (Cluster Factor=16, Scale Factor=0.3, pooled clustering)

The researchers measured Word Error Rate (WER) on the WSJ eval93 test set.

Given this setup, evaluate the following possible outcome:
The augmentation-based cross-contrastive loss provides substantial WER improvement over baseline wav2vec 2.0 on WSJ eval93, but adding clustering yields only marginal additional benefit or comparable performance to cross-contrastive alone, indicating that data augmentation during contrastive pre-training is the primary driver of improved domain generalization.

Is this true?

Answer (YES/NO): NO